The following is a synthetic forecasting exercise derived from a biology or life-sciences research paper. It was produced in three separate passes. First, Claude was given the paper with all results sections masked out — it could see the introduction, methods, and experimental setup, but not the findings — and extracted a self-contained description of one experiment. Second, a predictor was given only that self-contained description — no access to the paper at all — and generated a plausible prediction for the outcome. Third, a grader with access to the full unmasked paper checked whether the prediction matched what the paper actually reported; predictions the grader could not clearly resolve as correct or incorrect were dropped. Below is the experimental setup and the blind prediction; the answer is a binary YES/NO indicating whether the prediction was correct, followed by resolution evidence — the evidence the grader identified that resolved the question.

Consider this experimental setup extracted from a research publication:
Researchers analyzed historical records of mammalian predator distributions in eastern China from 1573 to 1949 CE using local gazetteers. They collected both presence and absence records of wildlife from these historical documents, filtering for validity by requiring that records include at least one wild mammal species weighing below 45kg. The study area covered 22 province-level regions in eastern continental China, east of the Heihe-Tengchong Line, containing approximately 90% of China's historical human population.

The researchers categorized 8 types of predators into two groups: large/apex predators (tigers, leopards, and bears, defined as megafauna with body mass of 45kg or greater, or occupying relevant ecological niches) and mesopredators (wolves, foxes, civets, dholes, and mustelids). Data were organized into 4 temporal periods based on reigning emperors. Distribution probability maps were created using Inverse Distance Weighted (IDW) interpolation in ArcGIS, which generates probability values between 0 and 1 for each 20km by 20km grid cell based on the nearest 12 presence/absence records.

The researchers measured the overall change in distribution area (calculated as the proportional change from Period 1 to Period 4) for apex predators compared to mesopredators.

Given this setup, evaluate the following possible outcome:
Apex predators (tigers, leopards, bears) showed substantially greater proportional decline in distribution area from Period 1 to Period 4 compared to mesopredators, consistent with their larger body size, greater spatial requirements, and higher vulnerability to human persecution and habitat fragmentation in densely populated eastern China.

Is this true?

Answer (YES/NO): NO